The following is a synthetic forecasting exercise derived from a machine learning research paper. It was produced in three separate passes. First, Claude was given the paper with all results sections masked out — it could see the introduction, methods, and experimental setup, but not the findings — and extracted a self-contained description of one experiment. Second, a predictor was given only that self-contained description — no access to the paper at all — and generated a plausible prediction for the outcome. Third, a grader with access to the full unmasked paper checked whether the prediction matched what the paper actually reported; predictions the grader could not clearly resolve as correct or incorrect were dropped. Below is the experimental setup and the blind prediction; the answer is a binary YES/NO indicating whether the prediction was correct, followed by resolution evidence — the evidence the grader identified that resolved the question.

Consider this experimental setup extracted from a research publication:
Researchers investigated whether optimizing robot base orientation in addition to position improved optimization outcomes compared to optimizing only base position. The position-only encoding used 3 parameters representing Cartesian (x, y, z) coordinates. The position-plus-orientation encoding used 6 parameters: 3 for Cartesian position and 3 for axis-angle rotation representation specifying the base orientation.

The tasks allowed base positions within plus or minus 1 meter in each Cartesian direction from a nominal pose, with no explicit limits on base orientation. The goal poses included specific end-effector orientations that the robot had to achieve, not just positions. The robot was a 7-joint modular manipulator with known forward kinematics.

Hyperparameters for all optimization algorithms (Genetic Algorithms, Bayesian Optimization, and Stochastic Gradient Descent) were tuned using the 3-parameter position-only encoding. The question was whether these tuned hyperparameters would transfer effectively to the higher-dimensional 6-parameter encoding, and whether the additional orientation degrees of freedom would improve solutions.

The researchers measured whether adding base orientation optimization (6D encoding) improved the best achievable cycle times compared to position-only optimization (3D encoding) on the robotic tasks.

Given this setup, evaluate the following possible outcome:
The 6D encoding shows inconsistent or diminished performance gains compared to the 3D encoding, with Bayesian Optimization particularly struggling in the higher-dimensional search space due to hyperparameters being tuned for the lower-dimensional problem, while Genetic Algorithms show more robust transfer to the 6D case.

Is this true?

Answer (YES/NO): YES